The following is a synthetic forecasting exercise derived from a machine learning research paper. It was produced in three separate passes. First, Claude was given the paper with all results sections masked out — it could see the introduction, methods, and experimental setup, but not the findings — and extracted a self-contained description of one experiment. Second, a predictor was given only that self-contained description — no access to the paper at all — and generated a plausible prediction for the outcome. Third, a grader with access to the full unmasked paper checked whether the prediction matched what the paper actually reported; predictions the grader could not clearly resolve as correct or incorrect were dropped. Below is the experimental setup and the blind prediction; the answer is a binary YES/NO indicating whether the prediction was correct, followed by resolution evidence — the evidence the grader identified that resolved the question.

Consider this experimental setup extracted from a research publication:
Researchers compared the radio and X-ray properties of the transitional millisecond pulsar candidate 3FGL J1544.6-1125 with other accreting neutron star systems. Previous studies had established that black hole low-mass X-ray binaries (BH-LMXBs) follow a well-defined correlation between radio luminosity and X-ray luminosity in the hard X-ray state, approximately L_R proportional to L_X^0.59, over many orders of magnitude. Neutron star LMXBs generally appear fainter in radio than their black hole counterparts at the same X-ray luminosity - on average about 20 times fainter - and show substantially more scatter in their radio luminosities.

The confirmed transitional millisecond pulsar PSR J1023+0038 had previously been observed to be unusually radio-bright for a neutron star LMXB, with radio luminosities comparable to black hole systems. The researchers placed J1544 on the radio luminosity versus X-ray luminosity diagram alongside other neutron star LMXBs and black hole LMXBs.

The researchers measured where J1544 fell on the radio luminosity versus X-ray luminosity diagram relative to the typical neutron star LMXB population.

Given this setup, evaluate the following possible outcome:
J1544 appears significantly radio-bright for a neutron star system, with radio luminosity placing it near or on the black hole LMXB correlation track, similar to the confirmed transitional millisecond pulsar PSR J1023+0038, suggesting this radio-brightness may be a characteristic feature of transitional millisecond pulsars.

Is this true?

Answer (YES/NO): YES